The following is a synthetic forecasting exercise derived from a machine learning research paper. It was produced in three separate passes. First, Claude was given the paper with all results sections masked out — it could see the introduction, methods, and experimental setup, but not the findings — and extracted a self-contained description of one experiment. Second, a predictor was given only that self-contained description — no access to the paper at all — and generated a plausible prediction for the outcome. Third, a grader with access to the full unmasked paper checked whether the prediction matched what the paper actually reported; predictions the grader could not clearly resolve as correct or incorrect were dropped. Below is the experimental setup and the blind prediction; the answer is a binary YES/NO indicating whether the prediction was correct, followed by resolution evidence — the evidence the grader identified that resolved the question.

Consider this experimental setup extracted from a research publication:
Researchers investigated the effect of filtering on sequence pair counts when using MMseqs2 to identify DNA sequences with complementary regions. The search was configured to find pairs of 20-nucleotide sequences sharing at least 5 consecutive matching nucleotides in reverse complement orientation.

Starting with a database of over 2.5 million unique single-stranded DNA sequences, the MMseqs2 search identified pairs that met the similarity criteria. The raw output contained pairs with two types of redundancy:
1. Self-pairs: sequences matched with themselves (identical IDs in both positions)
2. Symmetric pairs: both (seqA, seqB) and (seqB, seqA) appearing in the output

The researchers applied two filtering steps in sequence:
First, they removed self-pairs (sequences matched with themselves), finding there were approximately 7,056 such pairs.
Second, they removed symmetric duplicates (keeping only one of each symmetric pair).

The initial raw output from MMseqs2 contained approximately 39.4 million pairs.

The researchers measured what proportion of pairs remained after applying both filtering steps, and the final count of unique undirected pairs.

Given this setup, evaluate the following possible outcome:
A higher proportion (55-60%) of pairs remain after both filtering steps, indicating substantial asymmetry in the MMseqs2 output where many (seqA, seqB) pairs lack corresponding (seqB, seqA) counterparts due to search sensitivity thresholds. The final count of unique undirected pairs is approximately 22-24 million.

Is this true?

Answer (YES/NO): NO